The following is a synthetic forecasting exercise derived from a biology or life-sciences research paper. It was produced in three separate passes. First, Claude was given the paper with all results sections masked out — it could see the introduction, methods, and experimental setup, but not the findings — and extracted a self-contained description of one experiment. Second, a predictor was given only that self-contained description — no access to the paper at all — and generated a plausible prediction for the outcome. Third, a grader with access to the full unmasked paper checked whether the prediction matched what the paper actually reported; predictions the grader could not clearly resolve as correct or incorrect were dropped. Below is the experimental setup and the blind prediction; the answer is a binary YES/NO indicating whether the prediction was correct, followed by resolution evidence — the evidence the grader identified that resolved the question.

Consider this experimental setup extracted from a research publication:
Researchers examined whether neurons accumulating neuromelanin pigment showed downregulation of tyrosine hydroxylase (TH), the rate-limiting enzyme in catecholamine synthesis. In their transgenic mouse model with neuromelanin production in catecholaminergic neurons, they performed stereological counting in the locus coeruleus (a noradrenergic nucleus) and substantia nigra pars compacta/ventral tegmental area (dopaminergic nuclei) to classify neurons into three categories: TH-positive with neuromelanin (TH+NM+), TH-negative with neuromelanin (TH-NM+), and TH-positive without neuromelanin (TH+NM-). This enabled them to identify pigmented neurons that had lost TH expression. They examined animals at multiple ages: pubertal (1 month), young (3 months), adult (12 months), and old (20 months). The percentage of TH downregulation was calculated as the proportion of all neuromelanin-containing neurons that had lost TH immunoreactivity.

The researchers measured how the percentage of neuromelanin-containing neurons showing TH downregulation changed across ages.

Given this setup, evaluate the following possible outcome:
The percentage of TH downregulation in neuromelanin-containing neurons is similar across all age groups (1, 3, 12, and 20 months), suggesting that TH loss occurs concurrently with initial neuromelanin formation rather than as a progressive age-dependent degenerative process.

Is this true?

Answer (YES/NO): NO